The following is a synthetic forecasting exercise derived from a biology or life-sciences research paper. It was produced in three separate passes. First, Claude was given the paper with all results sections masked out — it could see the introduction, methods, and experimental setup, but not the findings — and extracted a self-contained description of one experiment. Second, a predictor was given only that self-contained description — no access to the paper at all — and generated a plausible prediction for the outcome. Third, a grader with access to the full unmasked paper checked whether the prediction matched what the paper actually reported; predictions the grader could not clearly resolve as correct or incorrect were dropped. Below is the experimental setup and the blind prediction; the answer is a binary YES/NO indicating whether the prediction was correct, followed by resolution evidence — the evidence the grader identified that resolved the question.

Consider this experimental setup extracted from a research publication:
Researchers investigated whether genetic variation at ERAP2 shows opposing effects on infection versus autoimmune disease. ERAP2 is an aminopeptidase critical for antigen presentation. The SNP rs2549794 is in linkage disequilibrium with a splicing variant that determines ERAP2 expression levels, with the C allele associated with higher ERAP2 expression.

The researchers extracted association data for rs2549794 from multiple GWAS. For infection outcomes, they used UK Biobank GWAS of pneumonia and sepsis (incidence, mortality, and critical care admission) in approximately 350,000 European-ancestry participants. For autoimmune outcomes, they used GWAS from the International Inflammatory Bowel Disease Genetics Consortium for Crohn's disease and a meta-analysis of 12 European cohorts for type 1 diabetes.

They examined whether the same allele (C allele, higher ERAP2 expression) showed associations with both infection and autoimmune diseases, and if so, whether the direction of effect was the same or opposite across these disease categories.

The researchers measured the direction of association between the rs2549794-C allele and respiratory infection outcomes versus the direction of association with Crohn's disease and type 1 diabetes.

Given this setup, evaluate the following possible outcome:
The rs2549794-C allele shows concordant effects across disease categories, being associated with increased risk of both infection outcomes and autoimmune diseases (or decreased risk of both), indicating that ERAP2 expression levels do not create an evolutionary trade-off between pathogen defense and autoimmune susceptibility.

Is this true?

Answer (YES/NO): NO